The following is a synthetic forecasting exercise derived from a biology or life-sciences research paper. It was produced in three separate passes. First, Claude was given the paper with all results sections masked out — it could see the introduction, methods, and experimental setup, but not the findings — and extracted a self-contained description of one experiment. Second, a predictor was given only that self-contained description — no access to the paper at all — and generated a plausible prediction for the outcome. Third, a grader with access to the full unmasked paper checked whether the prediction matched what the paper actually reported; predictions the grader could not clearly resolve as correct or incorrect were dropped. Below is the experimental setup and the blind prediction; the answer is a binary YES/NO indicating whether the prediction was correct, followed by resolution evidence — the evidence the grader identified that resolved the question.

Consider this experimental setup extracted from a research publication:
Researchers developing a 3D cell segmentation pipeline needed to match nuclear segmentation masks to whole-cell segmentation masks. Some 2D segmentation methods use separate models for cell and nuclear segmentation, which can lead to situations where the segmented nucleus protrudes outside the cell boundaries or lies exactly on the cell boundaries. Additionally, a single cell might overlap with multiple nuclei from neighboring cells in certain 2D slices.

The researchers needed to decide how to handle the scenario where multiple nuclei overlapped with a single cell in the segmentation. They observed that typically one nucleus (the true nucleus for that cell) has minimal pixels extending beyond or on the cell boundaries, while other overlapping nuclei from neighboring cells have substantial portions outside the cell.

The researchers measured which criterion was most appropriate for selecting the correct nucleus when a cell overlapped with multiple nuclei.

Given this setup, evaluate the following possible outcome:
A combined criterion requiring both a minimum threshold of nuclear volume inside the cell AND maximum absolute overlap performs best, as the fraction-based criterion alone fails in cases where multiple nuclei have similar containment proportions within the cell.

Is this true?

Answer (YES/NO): NO